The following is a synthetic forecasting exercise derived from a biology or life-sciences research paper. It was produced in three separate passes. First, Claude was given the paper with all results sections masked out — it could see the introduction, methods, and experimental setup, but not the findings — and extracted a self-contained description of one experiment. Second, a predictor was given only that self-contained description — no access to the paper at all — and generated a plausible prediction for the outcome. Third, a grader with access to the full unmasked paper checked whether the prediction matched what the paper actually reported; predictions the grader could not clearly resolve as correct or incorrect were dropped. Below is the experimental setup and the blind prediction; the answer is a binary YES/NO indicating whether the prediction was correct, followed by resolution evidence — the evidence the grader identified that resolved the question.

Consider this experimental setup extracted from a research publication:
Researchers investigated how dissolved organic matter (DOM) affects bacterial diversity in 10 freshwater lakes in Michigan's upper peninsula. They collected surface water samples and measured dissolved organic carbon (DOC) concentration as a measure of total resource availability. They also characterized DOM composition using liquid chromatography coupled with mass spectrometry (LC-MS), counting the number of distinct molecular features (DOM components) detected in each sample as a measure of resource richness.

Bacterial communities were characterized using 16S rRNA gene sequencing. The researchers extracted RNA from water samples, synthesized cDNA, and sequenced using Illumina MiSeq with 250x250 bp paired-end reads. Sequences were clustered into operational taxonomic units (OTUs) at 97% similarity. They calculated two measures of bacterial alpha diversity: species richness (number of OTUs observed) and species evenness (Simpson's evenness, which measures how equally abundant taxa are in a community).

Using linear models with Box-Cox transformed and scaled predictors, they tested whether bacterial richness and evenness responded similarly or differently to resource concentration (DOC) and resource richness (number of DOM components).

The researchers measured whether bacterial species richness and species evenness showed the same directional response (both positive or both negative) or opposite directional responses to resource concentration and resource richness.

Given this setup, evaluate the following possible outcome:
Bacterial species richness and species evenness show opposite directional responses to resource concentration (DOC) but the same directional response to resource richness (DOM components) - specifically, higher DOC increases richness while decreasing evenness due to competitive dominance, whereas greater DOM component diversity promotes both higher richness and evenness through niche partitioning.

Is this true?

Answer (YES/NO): NO